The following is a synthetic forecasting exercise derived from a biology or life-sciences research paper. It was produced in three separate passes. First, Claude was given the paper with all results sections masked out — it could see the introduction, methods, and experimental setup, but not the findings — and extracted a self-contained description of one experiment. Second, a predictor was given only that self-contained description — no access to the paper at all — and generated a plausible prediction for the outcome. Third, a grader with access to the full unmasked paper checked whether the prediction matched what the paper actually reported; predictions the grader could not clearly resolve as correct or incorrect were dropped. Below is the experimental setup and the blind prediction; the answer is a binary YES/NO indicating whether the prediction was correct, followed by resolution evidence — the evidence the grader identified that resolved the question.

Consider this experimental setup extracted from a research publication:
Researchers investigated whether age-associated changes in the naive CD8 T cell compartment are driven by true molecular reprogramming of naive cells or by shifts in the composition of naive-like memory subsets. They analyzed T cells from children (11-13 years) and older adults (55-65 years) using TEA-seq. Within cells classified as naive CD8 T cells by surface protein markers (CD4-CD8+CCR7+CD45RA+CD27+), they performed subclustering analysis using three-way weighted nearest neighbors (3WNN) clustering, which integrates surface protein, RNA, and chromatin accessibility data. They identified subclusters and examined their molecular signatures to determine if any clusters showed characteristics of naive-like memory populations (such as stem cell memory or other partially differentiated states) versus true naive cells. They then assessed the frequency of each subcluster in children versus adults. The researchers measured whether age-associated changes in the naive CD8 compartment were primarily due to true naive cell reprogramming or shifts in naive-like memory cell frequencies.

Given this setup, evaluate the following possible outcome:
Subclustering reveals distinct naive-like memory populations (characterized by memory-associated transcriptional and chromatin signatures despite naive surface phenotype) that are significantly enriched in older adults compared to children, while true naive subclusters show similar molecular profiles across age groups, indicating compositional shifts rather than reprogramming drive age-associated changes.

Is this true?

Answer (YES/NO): YES